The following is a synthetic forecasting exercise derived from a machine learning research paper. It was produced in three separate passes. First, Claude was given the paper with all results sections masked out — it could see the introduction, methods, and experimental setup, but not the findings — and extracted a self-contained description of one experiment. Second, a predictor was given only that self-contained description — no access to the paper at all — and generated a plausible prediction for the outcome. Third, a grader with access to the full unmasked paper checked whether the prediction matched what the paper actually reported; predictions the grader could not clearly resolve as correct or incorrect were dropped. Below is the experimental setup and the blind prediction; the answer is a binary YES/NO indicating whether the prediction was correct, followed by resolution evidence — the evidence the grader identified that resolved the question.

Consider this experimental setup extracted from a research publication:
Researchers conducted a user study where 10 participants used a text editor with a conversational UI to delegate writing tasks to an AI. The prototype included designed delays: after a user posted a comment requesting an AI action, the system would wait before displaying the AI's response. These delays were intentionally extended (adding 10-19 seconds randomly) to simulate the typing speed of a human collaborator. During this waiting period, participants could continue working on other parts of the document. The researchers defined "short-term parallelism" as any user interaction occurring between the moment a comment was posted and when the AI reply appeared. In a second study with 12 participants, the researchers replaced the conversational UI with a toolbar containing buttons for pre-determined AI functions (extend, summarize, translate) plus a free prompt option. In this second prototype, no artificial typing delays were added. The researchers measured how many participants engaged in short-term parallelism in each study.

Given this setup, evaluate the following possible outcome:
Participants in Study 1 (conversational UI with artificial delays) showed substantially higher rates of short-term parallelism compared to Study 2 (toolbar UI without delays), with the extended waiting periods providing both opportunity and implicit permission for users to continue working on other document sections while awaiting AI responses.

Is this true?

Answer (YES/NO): YES